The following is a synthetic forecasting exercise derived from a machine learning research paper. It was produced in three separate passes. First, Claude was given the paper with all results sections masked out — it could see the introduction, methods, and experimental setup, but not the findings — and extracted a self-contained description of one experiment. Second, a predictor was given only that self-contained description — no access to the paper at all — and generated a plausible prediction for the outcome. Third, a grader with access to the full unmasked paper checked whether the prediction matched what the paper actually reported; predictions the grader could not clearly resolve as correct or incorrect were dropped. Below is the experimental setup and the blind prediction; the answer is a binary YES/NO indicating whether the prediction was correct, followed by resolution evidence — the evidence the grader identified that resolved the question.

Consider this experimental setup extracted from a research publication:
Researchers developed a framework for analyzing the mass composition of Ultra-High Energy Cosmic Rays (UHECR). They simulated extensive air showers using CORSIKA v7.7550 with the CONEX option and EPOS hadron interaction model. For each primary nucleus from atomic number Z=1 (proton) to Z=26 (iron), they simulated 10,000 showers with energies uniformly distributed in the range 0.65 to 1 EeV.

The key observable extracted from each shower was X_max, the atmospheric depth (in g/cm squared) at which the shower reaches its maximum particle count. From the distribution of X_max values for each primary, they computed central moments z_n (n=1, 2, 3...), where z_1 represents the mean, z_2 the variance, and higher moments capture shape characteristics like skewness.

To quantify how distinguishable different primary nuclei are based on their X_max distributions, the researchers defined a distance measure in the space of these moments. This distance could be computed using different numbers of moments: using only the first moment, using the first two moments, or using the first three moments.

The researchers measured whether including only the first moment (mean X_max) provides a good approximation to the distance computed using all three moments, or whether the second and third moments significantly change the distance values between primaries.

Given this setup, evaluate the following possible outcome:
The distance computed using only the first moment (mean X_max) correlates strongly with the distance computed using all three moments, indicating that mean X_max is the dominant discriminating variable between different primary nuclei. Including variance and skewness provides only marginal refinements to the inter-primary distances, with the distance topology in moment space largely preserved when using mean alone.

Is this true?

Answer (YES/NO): YES